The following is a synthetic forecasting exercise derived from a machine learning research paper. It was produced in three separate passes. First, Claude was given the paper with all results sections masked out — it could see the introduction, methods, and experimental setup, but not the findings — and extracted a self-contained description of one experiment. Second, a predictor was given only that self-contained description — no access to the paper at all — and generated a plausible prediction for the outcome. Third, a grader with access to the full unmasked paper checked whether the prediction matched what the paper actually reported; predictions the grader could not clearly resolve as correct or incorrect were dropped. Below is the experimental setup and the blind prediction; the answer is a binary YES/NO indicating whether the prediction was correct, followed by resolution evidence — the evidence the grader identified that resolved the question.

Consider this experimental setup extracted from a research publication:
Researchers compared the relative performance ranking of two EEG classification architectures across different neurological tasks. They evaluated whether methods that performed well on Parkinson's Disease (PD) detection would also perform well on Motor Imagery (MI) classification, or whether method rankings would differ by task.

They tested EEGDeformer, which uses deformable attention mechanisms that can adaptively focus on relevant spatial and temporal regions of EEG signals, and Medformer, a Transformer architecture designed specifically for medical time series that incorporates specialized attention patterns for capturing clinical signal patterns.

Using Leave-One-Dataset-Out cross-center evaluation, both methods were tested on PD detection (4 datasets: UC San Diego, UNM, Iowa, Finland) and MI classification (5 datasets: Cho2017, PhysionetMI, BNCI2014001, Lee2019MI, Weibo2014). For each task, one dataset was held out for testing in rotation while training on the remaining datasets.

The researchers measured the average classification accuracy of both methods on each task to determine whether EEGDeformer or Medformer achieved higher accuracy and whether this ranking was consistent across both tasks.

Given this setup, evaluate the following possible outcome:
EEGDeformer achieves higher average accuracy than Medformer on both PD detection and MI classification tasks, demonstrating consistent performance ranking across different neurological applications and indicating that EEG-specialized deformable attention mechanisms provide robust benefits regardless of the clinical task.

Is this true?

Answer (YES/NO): YES